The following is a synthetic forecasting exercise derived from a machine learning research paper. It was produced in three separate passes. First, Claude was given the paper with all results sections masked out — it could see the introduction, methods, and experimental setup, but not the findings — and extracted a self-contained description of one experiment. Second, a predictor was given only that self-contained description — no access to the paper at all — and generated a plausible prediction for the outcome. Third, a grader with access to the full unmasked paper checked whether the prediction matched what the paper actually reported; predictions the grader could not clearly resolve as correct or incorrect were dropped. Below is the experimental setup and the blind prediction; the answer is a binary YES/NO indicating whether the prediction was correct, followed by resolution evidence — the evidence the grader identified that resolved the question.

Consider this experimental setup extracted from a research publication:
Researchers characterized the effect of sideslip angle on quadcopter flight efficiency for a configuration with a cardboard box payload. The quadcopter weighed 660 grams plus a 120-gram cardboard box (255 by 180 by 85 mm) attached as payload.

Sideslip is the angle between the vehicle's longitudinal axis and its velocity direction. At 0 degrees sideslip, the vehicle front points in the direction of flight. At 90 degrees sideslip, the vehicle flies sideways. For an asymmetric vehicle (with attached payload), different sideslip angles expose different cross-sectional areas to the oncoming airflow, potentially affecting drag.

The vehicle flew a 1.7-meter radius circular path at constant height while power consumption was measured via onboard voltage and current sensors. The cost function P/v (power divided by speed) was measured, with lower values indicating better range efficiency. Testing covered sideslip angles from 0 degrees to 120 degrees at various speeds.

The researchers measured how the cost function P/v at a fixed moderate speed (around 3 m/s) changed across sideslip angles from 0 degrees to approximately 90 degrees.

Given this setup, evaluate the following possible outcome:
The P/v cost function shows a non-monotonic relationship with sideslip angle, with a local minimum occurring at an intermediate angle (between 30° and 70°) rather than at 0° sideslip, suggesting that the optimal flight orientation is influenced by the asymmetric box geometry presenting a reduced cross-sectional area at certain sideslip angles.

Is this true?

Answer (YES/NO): NO